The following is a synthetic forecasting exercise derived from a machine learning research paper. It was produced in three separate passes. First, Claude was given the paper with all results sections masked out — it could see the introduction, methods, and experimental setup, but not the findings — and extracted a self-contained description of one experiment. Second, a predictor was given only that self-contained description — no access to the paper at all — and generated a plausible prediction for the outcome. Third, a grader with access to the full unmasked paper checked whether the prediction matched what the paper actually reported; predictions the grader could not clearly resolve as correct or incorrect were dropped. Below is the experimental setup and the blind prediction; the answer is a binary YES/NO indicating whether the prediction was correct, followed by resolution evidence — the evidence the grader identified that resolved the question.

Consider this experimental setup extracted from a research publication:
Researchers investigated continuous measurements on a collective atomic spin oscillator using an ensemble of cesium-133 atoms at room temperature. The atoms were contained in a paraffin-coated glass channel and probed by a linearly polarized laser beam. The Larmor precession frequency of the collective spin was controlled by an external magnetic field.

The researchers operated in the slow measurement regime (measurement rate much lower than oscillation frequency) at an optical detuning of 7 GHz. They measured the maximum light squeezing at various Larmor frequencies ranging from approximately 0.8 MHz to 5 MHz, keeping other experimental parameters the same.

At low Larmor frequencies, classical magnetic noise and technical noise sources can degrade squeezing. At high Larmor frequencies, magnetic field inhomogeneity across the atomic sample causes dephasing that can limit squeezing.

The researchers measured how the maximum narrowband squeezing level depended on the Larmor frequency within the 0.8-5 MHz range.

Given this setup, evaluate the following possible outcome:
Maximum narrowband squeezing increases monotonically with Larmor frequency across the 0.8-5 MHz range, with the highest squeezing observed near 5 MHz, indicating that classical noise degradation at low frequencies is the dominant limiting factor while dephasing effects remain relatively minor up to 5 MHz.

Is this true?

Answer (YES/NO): NO